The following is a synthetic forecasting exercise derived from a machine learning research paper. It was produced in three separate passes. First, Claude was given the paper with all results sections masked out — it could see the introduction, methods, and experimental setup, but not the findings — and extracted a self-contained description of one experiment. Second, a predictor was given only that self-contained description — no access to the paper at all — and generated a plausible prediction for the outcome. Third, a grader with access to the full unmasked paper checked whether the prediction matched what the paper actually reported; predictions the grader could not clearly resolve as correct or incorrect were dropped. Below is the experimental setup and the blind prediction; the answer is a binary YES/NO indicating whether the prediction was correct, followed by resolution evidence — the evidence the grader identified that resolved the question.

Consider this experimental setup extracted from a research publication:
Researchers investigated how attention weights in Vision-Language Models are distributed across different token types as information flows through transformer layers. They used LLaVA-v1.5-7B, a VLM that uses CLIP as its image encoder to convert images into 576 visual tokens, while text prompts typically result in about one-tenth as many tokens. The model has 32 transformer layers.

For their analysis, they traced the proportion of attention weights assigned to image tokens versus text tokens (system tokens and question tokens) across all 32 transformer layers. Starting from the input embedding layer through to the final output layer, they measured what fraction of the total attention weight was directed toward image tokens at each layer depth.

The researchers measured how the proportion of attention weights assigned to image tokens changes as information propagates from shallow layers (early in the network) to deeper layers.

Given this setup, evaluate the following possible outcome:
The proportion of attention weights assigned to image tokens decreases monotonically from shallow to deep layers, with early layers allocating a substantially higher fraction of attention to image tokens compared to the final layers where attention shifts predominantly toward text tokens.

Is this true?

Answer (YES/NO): NO